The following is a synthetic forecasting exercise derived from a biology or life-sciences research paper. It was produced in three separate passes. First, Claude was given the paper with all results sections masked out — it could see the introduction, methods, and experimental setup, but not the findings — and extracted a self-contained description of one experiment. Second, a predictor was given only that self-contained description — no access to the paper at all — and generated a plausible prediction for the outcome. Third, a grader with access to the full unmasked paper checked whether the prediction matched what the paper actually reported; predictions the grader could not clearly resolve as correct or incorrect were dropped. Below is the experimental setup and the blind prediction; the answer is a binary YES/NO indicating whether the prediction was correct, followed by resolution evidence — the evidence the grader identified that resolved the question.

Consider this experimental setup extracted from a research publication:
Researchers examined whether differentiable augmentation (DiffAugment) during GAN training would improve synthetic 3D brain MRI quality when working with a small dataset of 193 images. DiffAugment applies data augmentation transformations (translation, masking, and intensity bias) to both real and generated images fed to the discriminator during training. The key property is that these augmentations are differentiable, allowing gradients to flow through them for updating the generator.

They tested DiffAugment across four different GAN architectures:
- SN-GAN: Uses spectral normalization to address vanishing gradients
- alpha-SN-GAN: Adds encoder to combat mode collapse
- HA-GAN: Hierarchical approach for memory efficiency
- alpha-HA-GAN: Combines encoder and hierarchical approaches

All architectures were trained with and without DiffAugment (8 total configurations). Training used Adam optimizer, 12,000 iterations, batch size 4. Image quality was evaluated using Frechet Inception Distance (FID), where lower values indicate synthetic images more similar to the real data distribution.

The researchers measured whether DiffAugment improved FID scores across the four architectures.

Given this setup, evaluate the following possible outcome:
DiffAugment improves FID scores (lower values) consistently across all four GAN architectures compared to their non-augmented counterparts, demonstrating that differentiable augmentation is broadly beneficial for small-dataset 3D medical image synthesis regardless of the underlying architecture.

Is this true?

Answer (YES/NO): NO